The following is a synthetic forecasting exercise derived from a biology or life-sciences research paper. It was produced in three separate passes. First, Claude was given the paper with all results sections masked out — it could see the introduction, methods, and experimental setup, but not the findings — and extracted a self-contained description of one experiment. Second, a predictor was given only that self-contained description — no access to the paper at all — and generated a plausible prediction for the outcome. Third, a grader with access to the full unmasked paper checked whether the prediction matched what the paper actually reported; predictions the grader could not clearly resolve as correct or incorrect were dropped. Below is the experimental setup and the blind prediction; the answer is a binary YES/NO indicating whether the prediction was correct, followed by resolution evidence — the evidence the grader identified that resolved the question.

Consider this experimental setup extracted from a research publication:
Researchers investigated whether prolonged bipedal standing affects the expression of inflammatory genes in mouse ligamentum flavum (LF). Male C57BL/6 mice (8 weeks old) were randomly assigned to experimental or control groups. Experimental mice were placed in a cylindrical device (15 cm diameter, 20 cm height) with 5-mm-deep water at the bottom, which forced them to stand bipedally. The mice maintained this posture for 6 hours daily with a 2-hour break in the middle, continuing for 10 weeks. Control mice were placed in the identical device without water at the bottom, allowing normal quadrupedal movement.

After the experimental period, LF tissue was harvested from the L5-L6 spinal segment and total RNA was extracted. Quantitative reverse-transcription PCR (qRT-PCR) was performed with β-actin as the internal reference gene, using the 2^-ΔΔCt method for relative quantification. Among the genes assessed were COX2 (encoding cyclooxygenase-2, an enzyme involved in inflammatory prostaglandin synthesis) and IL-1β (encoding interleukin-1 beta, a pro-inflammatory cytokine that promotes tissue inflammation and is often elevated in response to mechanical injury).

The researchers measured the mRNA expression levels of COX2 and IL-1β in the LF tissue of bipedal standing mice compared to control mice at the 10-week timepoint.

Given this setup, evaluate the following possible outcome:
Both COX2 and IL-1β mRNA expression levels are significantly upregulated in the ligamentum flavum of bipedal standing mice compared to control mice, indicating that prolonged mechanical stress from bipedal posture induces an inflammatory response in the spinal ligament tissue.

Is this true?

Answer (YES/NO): YES